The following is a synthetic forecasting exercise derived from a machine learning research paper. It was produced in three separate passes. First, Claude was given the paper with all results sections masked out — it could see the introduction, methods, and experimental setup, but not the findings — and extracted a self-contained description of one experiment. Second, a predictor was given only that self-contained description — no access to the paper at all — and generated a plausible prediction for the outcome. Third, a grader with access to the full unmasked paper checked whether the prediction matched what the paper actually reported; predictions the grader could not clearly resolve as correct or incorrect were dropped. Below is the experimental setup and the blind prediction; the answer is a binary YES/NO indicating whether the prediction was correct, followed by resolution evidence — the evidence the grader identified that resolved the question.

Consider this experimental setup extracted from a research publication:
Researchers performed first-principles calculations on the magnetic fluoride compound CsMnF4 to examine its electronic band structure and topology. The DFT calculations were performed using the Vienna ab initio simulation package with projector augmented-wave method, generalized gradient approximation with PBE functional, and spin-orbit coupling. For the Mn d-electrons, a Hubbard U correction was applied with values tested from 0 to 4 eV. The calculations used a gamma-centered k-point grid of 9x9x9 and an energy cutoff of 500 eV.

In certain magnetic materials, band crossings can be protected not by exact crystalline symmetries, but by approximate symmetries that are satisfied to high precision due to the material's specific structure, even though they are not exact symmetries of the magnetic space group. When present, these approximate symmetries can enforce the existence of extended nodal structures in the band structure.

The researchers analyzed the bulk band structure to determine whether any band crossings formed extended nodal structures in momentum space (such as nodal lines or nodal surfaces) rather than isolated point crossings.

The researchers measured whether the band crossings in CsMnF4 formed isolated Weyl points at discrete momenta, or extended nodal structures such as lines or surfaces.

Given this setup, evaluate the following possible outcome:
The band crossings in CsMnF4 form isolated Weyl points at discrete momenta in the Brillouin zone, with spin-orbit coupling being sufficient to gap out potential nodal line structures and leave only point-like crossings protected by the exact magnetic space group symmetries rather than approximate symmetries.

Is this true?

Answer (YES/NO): NO